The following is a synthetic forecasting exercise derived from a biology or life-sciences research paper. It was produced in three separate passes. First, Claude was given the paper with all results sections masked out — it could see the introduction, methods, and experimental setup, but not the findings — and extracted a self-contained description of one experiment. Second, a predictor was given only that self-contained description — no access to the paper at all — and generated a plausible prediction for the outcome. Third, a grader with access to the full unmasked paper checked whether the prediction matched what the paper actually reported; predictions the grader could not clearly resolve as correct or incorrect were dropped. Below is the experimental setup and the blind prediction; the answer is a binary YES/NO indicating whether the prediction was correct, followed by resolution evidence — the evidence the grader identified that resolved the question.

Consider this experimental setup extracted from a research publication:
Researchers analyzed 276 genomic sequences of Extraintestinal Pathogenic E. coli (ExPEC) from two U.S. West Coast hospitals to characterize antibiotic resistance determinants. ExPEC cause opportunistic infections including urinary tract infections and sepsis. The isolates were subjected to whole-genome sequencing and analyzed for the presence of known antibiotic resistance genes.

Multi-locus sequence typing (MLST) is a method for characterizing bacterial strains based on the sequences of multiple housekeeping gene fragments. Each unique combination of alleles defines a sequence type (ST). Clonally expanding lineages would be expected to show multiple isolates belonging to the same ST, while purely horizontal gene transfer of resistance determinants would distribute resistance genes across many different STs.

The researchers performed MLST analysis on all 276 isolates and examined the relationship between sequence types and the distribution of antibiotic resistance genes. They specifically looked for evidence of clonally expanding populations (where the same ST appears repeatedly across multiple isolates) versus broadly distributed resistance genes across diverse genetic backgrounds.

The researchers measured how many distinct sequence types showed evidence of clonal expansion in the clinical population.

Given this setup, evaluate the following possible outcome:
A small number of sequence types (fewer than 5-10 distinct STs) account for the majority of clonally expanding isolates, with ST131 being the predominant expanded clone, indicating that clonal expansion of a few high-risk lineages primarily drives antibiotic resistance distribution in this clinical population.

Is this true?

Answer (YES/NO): NO